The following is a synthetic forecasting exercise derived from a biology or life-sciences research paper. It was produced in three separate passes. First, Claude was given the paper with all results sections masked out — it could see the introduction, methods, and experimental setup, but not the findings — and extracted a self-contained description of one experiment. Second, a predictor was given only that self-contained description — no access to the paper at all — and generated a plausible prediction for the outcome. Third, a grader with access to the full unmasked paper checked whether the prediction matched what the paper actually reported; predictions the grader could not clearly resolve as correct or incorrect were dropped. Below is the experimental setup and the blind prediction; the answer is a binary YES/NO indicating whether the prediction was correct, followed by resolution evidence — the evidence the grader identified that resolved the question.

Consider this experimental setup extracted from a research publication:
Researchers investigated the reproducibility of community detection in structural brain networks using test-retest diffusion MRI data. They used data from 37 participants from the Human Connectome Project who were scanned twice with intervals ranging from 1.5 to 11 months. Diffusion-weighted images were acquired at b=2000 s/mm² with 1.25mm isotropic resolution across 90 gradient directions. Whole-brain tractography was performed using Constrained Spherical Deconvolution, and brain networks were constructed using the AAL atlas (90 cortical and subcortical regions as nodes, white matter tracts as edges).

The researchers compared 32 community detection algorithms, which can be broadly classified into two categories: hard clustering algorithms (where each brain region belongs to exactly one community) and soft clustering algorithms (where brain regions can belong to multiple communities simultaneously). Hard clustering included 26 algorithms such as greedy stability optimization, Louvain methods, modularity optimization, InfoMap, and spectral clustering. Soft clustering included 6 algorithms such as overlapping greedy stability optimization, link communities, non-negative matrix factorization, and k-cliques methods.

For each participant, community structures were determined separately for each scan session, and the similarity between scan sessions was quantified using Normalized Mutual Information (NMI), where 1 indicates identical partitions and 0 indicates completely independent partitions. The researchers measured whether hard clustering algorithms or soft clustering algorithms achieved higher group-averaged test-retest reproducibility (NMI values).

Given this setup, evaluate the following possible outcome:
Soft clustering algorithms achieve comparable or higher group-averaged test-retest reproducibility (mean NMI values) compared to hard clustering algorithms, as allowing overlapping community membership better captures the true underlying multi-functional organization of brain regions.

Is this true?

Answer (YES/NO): NO